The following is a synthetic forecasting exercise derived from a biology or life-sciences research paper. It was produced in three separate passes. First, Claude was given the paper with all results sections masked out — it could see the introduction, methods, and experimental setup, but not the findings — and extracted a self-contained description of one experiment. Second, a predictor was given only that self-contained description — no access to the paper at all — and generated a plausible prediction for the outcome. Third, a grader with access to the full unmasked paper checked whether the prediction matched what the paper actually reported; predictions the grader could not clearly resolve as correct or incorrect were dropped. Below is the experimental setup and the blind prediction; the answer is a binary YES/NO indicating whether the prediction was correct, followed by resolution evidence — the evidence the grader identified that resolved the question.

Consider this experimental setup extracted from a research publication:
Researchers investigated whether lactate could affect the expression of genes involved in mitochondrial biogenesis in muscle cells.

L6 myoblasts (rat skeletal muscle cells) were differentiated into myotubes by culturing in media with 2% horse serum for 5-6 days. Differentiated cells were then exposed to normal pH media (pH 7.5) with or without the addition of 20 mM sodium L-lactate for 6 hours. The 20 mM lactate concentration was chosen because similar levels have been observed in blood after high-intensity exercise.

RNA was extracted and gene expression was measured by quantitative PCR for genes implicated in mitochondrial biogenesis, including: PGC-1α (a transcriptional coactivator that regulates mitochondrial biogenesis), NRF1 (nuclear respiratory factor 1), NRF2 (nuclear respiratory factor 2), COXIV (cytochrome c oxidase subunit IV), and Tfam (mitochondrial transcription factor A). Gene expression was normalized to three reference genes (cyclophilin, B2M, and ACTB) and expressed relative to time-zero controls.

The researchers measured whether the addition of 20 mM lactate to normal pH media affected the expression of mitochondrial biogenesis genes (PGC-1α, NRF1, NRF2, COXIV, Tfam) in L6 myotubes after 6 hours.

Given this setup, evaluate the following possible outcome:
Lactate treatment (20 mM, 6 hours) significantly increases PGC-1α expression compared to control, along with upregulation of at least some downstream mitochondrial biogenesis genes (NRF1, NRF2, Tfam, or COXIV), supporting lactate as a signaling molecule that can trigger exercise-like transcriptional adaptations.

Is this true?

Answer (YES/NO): NO